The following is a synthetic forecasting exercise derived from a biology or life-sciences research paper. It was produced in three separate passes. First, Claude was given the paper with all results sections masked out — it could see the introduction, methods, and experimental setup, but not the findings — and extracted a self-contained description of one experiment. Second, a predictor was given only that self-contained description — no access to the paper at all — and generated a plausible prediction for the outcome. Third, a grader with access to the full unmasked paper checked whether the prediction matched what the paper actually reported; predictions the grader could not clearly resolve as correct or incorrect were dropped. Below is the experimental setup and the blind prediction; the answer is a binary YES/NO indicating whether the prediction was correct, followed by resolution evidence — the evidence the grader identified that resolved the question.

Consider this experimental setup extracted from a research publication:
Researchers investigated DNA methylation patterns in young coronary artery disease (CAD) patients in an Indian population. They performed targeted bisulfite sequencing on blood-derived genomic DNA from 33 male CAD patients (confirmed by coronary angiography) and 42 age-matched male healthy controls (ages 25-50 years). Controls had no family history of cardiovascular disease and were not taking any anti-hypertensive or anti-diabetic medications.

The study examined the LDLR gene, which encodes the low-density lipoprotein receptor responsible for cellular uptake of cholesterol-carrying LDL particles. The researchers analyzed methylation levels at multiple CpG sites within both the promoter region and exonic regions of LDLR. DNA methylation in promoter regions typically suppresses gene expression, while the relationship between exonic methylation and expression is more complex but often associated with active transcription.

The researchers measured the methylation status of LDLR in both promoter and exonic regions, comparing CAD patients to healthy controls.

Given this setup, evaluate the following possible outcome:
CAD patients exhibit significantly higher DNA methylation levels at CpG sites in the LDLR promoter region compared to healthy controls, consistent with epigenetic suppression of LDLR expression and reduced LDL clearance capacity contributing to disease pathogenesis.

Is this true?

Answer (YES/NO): NO